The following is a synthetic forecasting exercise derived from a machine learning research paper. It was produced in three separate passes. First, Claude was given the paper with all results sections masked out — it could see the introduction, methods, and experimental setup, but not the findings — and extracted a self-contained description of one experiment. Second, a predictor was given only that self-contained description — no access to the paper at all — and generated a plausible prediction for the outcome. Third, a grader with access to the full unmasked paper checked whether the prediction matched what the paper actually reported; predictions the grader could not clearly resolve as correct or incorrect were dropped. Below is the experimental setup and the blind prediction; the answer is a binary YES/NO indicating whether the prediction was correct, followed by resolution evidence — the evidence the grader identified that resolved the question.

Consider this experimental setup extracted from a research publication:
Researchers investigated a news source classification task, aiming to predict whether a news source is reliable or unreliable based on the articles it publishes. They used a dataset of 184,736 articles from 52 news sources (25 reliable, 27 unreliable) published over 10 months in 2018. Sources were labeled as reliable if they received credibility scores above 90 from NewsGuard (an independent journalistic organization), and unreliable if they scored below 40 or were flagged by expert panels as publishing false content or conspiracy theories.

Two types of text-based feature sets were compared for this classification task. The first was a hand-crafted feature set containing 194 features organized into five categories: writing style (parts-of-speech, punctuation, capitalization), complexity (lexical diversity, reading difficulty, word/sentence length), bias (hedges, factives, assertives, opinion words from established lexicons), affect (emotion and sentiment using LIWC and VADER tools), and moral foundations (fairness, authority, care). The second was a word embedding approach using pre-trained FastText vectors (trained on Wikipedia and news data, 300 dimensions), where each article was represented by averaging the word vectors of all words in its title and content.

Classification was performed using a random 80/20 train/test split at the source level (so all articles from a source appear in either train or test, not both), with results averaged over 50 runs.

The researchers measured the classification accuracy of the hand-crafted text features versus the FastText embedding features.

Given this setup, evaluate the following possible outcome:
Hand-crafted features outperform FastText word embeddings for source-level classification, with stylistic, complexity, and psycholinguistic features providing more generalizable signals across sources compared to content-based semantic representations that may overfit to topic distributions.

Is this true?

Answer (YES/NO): YES